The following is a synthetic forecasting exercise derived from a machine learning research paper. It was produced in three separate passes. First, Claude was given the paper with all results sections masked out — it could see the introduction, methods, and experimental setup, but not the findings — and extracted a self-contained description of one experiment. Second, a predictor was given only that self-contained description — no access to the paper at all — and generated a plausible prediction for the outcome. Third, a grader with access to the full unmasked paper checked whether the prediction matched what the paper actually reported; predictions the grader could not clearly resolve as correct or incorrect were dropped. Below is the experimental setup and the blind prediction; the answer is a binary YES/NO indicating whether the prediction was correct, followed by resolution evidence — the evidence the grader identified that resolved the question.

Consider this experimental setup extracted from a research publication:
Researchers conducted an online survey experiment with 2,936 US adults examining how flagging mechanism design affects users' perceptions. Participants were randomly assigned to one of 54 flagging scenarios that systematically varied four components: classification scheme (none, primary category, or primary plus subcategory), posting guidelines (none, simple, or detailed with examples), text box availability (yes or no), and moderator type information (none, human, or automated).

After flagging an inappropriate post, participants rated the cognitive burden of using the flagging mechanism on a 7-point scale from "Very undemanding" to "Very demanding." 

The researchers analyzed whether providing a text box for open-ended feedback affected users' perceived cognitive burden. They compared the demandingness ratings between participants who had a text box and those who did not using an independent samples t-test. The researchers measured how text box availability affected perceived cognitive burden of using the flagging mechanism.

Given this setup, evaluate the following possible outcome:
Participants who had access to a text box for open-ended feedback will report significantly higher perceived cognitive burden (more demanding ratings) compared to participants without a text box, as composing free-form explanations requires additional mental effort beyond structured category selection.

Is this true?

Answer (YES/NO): YES